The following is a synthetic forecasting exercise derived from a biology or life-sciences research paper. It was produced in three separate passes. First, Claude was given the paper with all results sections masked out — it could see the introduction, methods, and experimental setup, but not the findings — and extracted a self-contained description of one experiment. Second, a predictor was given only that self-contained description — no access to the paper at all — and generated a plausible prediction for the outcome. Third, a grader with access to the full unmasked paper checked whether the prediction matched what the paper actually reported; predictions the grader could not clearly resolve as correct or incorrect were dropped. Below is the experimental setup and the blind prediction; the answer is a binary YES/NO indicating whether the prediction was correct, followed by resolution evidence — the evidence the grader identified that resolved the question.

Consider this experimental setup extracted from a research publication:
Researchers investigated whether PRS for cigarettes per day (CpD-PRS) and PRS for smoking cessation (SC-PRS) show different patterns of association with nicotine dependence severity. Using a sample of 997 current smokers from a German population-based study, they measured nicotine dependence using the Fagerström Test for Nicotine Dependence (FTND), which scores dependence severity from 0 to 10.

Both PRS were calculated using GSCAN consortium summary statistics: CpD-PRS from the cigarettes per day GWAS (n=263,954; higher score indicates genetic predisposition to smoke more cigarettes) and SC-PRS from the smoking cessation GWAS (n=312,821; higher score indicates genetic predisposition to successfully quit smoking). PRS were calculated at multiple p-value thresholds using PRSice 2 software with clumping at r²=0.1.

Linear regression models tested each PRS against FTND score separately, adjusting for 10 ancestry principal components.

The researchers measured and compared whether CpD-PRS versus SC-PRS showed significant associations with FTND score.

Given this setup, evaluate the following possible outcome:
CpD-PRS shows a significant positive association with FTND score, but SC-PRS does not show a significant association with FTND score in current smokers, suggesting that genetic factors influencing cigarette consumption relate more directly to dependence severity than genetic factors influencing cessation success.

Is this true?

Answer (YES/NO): NO